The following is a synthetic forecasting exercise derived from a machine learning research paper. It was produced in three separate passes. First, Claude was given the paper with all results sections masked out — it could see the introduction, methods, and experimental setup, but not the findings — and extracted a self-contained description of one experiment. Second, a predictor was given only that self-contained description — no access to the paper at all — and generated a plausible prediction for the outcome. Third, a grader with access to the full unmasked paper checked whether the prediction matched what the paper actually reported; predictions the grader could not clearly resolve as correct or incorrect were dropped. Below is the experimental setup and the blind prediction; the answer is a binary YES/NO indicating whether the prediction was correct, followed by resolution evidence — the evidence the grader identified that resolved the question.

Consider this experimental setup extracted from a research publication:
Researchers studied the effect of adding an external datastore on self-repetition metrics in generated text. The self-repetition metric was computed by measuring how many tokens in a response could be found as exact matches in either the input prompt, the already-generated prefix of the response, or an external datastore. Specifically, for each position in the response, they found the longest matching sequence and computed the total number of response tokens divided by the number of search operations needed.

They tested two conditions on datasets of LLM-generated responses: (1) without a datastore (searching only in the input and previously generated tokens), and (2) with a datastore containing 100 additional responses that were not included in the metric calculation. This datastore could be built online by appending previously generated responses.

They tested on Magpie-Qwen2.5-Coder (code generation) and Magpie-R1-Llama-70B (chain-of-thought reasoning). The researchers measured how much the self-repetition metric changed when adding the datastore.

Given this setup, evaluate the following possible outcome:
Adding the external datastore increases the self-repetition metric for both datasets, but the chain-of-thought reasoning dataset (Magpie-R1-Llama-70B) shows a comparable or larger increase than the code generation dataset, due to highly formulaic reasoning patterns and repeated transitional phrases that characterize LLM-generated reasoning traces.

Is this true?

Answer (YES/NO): NO